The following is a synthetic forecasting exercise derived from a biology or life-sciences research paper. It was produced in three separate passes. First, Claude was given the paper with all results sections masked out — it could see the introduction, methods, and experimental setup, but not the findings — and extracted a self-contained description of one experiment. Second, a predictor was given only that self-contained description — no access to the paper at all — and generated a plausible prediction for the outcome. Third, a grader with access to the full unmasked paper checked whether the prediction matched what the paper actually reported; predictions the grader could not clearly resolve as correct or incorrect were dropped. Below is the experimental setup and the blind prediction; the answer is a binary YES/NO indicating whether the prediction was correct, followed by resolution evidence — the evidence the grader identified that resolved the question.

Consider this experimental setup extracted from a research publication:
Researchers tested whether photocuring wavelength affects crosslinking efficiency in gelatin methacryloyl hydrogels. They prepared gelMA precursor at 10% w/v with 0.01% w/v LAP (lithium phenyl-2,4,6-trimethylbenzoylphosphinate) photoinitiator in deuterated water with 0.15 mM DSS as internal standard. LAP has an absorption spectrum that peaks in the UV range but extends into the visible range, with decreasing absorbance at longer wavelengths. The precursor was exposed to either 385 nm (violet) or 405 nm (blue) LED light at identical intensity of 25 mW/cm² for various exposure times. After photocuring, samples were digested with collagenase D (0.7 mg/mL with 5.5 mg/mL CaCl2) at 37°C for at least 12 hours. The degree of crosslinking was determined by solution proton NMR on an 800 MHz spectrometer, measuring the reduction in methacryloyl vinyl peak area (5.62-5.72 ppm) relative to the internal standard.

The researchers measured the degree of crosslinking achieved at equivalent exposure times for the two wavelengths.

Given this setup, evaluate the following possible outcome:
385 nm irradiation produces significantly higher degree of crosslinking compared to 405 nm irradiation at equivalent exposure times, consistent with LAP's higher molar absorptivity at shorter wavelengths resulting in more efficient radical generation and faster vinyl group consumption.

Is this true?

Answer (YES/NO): YES